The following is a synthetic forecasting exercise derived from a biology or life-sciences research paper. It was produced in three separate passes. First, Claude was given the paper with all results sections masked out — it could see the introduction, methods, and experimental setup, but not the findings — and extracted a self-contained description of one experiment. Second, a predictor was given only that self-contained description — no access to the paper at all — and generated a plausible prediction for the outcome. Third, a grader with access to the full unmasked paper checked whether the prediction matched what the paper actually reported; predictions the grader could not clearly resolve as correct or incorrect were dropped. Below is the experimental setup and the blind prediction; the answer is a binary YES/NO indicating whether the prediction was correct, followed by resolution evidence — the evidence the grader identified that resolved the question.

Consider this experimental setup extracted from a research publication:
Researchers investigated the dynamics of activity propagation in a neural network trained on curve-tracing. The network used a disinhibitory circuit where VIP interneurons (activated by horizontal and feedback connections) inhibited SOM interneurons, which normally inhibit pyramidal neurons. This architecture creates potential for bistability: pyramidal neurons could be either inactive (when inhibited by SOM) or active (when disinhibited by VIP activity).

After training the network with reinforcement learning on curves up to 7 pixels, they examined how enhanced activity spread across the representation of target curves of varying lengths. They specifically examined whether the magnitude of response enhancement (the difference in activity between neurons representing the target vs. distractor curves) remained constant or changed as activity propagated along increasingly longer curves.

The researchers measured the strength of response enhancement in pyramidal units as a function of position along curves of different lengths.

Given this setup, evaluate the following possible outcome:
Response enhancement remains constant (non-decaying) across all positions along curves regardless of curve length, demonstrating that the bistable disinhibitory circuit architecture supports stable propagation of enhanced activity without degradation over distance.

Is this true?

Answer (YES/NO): YES